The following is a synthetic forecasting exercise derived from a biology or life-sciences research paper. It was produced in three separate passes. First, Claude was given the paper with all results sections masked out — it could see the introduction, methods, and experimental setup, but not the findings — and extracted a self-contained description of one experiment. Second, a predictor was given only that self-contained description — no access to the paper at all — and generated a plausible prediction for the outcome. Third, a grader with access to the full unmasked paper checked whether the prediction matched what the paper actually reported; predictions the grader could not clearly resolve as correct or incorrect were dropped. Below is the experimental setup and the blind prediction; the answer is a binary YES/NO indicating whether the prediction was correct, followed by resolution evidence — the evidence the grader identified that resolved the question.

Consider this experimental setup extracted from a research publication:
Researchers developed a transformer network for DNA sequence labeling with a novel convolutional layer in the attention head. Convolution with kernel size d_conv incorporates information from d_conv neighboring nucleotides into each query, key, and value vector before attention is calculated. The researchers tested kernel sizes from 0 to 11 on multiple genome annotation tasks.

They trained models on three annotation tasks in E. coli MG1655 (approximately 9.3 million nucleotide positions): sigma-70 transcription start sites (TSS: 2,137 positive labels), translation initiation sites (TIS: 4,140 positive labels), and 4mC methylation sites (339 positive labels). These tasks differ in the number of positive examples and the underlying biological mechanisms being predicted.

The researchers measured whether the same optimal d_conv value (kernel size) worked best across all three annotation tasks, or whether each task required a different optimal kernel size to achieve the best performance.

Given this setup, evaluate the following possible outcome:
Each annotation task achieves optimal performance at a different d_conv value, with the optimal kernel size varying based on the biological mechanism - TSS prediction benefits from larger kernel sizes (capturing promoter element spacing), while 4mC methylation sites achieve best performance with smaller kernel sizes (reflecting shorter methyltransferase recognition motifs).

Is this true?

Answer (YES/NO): NO